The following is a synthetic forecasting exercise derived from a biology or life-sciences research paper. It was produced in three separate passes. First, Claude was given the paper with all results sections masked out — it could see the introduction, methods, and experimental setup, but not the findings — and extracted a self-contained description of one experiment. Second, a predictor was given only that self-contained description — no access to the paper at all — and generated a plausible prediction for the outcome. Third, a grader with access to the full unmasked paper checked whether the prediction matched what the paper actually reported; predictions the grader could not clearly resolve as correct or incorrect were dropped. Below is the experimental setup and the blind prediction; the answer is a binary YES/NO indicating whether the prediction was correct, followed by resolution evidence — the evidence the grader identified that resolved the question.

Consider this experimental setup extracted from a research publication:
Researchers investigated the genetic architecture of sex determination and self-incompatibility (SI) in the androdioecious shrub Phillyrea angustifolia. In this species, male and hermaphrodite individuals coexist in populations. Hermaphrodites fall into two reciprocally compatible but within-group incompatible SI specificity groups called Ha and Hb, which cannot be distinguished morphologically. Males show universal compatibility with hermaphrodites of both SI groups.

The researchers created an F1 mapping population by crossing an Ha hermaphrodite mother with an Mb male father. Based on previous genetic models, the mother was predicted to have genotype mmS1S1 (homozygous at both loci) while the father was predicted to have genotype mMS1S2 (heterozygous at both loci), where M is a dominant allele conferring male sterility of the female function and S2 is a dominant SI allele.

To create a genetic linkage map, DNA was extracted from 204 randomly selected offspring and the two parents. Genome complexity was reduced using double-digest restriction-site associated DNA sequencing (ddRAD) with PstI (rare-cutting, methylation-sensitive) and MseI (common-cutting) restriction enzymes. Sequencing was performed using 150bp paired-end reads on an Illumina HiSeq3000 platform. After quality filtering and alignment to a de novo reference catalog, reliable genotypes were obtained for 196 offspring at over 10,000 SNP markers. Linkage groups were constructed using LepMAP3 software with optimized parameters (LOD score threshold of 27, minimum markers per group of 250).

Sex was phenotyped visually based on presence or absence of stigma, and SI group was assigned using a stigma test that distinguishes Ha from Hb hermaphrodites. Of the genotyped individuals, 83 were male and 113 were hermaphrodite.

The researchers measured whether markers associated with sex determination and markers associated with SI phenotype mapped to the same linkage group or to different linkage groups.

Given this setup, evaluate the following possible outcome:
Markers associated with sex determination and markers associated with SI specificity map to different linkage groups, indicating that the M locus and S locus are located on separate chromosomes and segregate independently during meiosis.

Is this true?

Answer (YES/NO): YES